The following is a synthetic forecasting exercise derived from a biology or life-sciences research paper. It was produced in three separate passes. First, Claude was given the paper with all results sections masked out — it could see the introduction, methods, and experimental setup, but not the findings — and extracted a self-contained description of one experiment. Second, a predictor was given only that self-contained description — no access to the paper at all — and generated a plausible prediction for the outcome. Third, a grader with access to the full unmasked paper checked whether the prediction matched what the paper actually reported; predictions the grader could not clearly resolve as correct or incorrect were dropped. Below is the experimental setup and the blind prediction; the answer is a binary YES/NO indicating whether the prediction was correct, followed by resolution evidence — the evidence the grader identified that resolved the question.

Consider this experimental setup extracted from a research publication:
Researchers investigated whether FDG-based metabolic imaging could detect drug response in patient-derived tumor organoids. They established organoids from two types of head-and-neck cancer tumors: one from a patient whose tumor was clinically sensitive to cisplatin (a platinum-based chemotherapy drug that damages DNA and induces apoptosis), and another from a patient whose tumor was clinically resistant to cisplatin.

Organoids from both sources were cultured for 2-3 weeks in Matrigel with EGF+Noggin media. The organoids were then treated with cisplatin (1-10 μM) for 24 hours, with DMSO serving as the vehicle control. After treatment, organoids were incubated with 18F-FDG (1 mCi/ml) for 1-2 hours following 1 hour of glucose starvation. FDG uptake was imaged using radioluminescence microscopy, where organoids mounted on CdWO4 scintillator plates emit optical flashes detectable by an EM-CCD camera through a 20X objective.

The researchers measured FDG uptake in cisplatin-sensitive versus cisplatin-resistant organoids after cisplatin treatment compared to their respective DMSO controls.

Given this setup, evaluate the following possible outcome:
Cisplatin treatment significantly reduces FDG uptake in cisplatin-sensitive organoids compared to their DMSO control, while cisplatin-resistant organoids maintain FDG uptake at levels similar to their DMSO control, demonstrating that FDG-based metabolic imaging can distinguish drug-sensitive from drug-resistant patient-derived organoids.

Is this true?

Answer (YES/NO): YES